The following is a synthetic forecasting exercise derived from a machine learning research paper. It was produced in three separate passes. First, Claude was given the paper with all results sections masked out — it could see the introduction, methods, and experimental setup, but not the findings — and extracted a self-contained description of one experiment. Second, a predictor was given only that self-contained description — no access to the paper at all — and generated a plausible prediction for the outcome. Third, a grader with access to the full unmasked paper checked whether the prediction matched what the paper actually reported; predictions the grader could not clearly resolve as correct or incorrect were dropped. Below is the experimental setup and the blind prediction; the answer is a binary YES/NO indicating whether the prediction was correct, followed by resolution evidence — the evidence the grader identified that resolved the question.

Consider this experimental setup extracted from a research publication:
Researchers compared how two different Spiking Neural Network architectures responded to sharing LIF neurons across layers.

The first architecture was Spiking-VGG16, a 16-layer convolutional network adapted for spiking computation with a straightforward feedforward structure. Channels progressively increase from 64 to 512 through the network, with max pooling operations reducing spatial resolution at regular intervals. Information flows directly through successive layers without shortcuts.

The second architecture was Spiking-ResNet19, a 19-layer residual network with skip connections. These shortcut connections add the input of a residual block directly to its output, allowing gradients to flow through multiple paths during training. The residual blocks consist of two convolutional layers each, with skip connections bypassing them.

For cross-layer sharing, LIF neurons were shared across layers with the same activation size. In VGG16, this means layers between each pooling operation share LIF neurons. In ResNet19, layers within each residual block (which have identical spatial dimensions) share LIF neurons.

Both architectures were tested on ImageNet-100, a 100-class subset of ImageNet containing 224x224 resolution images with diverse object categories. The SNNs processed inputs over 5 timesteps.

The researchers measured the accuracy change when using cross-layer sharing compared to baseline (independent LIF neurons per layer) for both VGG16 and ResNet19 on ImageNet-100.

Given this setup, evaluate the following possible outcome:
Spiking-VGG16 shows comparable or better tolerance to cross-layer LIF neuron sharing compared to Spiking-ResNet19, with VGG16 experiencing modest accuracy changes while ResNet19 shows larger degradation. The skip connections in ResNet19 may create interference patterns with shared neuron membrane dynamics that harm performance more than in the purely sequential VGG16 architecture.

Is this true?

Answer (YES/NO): NO